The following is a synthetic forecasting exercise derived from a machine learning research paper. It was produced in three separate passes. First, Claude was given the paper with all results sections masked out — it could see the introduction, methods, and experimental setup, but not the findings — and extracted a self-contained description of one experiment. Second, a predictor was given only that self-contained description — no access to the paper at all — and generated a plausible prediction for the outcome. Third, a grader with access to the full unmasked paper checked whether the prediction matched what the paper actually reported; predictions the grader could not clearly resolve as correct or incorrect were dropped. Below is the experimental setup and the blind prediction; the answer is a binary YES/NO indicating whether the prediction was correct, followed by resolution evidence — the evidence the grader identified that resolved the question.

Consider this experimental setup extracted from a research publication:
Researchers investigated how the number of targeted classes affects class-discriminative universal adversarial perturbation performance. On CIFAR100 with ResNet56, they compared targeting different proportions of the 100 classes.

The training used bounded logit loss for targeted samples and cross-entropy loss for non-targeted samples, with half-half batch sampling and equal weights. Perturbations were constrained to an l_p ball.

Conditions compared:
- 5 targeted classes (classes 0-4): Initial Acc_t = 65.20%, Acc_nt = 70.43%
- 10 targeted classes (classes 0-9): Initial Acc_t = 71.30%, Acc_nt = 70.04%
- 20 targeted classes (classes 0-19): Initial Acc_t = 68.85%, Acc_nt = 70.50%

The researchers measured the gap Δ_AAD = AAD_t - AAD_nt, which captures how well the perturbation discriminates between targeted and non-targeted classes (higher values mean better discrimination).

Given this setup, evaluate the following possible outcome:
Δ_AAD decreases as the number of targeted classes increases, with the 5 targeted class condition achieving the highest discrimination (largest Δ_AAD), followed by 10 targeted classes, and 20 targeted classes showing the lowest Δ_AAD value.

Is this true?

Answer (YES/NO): YES